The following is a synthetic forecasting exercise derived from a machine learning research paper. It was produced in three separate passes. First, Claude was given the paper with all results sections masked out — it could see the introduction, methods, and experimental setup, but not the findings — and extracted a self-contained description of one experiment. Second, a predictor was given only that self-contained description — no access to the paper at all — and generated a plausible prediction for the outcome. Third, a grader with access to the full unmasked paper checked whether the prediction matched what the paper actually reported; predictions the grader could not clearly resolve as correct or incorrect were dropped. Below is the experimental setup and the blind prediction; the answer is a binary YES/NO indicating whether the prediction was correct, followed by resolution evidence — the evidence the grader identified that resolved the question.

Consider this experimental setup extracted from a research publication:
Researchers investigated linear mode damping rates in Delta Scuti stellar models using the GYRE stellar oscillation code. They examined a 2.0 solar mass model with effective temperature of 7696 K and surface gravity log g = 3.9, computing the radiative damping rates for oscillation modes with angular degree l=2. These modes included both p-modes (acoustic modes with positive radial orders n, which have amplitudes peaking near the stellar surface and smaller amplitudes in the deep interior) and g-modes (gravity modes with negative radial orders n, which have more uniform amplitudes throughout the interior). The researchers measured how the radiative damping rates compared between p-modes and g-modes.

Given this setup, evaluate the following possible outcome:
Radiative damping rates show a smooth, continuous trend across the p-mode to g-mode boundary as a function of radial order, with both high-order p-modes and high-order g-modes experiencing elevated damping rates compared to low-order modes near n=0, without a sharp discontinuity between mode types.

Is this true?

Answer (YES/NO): NO